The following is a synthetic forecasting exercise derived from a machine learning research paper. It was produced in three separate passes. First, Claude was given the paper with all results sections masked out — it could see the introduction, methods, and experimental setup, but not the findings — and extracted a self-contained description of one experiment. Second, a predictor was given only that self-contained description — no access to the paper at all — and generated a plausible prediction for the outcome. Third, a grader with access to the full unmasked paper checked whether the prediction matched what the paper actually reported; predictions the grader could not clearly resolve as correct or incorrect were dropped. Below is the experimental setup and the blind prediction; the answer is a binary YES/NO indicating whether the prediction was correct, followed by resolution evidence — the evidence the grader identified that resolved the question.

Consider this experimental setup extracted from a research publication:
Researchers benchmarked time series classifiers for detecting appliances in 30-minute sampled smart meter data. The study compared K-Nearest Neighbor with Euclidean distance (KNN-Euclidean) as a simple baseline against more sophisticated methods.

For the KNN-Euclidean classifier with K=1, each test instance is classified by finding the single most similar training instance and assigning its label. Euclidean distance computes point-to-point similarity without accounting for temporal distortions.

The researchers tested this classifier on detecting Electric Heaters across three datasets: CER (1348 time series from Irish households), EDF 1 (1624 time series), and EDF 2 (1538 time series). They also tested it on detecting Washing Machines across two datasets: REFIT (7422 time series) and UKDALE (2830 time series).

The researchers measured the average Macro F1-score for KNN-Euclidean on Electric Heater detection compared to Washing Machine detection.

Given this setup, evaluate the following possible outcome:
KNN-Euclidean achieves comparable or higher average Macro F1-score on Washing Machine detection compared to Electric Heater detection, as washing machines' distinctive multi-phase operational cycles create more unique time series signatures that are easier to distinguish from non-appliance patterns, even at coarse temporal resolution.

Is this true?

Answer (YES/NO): YES